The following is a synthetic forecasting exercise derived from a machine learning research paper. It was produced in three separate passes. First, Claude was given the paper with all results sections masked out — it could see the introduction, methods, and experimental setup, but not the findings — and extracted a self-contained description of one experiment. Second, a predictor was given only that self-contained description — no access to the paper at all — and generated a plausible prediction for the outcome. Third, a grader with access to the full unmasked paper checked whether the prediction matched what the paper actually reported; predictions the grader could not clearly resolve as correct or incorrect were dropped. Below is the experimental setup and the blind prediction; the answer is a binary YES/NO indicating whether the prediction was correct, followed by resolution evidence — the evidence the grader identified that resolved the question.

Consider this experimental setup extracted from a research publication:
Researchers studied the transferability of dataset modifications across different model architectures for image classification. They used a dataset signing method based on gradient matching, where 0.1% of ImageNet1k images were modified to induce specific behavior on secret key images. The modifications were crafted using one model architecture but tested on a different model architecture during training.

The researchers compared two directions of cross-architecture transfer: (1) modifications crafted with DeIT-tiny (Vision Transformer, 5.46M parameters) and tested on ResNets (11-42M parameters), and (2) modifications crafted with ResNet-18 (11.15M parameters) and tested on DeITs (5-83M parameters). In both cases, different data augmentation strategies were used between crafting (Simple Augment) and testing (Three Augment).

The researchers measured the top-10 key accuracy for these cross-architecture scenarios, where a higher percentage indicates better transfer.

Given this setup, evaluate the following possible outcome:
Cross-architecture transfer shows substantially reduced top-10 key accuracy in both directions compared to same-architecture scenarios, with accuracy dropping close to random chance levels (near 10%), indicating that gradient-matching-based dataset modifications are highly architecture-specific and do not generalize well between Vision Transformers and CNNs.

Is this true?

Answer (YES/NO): YES